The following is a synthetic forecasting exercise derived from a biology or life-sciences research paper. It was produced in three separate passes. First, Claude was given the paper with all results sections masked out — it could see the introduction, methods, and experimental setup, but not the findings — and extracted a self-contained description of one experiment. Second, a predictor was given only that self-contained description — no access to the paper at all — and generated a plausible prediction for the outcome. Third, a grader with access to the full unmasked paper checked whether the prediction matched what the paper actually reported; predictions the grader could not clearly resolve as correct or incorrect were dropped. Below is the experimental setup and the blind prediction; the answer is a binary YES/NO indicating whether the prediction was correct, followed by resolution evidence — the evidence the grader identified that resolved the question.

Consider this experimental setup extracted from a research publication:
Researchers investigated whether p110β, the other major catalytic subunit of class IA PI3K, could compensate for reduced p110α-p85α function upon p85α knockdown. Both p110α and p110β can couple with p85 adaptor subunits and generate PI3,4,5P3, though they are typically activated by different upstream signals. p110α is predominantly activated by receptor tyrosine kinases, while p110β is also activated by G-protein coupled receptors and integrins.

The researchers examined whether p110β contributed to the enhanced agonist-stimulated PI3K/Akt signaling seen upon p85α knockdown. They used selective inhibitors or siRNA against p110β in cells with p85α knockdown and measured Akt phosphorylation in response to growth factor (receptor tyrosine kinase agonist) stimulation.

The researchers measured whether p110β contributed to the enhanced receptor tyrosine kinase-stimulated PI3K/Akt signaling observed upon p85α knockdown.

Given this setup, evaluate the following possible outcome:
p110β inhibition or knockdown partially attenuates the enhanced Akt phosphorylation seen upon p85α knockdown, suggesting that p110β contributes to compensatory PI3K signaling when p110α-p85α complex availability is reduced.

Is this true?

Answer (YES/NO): NO